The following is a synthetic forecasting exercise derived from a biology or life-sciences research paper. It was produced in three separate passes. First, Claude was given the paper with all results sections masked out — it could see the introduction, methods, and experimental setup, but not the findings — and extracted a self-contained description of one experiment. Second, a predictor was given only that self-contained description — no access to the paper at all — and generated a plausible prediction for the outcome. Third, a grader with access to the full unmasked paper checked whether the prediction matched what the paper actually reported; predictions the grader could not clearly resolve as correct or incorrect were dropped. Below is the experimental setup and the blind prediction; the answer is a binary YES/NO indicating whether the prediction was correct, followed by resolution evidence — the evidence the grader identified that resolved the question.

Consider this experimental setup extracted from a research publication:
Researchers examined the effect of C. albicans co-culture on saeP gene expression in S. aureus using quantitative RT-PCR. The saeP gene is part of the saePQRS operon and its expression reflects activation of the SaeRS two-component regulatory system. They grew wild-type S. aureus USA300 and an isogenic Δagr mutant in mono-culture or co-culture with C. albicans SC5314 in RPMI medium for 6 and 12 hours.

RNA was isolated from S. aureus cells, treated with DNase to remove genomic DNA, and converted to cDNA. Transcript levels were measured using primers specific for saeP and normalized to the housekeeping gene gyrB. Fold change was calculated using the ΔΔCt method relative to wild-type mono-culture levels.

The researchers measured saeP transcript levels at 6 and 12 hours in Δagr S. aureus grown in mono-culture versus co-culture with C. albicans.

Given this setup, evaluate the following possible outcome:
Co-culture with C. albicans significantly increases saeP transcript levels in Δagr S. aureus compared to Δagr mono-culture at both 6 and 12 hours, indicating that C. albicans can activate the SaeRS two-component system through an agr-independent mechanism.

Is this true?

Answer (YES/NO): NO